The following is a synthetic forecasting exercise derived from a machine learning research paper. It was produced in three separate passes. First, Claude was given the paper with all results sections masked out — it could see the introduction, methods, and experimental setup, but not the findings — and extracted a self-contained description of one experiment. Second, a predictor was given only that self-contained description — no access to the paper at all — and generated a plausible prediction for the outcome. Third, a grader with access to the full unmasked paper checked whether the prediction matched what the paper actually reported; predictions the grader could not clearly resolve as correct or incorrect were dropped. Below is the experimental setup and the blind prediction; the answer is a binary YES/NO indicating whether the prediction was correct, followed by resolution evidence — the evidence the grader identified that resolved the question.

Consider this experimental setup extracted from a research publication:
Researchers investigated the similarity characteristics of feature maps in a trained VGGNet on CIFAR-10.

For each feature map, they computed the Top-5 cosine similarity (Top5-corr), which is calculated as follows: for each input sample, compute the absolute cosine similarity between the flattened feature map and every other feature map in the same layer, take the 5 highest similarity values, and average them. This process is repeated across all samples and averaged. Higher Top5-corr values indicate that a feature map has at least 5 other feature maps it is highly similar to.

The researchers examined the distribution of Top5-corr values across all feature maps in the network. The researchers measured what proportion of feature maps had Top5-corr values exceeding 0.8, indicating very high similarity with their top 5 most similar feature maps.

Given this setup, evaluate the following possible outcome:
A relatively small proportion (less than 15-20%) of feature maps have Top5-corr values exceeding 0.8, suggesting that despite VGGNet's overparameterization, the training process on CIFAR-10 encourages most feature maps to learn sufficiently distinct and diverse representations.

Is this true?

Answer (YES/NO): NO